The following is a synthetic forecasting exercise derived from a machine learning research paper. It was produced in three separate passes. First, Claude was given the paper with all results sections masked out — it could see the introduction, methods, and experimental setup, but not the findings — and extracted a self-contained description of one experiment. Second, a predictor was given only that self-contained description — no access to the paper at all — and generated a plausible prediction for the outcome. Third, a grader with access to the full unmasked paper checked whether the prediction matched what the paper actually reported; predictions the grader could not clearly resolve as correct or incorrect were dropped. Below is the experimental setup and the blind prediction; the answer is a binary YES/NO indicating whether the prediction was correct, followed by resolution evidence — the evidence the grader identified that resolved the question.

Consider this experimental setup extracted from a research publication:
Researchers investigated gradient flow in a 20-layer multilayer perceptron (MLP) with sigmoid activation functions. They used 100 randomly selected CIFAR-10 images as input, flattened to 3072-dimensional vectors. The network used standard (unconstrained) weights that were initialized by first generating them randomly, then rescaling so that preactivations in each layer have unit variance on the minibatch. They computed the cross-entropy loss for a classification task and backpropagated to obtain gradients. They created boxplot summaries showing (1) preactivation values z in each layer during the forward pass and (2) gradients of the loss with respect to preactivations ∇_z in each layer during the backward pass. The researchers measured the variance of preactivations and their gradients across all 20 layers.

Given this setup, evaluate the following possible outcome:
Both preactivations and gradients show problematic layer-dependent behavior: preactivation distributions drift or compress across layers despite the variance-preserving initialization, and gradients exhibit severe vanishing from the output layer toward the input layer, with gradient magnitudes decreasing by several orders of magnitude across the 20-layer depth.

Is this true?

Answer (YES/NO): NO